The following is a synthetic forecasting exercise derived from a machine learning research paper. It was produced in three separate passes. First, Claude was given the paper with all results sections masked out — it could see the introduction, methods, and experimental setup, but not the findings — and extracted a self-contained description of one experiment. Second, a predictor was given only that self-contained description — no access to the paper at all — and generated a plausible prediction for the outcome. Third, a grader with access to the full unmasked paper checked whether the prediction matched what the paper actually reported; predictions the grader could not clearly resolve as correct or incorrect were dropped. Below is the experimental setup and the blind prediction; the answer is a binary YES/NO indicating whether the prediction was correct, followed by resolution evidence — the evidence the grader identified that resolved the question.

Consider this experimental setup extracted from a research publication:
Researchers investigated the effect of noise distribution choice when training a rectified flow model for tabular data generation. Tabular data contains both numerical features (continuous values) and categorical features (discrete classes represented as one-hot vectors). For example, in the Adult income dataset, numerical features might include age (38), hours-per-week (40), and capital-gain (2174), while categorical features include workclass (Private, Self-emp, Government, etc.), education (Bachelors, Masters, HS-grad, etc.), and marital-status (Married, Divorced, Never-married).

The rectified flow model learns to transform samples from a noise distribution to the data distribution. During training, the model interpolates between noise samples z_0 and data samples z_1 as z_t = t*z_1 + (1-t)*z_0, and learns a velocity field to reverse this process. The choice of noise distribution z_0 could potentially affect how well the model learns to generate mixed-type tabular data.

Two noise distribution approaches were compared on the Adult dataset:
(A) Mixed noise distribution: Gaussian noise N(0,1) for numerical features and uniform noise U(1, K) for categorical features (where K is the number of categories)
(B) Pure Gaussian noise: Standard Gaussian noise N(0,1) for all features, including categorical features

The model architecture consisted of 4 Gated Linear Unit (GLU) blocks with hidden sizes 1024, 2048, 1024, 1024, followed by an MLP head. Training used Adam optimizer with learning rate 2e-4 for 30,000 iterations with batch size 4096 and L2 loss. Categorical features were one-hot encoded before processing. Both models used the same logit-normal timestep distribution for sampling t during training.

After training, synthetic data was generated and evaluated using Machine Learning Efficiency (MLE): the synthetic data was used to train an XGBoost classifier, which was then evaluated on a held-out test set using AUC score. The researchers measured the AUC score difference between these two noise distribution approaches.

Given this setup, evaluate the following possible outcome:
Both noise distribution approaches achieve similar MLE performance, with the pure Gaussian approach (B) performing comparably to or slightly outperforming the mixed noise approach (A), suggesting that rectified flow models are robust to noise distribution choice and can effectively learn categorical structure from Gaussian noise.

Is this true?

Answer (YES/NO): NO